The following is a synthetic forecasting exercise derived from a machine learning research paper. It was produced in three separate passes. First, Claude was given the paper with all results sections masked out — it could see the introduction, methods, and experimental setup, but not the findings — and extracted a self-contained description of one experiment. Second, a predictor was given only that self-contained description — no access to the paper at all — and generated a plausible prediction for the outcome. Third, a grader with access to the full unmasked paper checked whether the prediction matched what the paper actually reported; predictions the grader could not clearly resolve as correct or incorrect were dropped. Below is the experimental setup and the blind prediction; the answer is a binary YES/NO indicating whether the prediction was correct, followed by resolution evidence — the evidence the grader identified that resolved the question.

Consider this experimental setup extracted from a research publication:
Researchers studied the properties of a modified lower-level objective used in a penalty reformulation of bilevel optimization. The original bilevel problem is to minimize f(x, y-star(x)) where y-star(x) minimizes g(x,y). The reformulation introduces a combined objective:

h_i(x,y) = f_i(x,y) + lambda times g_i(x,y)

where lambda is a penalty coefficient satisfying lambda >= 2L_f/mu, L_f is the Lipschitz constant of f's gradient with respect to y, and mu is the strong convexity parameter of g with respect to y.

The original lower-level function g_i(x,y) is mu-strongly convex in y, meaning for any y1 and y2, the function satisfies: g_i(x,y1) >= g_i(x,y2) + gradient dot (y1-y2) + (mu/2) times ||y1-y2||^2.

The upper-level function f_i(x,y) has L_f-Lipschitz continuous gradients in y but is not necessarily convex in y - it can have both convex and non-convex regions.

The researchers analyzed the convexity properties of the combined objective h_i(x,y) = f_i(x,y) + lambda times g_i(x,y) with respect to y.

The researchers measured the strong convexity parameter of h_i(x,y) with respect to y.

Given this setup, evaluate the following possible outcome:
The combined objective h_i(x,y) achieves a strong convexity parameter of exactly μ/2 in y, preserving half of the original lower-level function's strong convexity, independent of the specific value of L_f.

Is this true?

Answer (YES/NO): NO